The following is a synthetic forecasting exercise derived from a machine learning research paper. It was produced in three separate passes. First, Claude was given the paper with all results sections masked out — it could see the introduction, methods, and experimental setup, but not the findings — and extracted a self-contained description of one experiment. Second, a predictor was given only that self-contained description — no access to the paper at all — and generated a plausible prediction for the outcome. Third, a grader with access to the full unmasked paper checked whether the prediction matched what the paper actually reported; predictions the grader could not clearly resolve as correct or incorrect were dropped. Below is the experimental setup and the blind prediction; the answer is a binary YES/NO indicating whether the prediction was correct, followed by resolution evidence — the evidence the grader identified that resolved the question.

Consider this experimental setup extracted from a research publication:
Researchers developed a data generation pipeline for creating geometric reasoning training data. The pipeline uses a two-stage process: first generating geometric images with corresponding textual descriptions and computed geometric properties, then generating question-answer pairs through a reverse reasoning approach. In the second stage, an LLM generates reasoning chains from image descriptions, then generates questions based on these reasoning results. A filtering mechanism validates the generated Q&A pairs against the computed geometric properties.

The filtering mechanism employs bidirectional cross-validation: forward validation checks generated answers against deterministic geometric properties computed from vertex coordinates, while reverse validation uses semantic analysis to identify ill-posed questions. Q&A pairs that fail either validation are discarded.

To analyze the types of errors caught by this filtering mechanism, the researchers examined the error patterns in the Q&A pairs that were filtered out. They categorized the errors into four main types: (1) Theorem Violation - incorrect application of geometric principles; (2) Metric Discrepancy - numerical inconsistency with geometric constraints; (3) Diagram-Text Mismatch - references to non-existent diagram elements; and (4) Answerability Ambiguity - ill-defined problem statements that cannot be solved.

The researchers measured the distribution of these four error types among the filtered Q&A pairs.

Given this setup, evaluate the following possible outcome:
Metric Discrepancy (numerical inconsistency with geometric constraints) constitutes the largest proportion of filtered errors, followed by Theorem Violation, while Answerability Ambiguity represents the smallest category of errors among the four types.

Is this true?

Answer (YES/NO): NO